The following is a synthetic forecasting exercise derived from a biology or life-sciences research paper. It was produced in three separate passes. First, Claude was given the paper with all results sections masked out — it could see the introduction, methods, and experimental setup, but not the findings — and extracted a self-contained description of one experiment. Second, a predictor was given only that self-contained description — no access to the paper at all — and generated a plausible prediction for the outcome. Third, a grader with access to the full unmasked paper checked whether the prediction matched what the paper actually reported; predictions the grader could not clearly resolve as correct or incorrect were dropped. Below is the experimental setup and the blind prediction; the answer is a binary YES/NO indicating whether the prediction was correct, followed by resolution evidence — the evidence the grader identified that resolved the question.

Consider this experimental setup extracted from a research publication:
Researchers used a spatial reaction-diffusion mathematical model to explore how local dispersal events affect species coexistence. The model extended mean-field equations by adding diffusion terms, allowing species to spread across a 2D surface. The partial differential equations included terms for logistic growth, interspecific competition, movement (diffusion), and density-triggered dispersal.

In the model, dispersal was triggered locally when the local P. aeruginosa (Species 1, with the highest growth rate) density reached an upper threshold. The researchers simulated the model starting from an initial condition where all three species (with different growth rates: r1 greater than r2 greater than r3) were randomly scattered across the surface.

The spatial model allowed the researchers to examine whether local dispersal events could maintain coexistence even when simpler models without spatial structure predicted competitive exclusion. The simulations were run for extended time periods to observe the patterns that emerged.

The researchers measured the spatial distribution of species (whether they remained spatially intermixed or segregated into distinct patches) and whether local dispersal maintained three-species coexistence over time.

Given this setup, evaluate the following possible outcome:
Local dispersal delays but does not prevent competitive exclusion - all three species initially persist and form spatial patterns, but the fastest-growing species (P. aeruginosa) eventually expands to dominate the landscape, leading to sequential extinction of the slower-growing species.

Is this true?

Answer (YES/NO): NO